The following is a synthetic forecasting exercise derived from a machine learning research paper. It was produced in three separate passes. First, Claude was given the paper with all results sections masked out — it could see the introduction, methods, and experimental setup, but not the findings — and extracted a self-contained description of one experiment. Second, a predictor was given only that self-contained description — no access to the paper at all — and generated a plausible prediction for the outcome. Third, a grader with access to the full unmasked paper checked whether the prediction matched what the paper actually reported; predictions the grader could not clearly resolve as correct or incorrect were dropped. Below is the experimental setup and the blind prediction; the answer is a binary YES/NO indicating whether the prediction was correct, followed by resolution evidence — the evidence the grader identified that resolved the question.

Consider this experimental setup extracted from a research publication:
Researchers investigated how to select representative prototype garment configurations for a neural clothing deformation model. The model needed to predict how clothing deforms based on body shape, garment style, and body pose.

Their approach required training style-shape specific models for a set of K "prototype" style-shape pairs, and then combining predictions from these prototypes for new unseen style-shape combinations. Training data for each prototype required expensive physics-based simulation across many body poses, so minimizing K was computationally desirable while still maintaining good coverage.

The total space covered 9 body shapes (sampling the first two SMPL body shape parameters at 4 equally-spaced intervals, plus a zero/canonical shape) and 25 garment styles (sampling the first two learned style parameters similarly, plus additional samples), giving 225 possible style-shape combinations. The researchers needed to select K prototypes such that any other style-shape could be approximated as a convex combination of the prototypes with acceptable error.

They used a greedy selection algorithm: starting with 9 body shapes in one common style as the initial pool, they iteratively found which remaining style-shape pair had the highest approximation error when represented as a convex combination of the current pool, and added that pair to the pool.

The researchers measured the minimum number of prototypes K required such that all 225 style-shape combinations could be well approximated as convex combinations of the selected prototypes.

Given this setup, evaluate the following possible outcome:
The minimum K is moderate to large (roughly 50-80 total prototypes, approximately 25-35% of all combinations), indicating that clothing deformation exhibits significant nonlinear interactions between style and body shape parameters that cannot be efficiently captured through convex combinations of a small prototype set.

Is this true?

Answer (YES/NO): NO